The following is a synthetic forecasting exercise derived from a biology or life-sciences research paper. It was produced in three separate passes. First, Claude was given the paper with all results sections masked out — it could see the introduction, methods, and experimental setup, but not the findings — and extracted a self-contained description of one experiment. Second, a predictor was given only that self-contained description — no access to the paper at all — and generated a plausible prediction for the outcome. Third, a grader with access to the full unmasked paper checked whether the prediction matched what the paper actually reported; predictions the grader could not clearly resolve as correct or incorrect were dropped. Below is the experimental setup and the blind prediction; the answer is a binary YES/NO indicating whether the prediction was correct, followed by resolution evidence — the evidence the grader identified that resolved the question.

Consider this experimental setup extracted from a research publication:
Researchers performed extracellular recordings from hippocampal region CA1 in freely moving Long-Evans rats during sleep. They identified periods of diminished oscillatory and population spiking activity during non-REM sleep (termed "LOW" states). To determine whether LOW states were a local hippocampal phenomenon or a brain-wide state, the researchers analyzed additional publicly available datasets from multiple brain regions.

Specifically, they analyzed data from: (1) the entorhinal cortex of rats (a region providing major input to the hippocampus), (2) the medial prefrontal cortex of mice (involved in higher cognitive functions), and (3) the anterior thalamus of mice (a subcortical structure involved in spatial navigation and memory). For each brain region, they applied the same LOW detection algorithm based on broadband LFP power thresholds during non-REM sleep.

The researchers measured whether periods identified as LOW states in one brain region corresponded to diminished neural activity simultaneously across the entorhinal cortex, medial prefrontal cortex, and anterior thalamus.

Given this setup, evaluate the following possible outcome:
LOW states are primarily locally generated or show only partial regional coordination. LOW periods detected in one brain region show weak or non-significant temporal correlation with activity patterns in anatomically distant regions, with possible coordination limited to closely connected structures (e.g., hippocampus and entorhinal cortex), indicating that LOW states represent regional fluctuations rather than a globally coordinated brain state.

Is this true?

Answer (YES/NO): NO